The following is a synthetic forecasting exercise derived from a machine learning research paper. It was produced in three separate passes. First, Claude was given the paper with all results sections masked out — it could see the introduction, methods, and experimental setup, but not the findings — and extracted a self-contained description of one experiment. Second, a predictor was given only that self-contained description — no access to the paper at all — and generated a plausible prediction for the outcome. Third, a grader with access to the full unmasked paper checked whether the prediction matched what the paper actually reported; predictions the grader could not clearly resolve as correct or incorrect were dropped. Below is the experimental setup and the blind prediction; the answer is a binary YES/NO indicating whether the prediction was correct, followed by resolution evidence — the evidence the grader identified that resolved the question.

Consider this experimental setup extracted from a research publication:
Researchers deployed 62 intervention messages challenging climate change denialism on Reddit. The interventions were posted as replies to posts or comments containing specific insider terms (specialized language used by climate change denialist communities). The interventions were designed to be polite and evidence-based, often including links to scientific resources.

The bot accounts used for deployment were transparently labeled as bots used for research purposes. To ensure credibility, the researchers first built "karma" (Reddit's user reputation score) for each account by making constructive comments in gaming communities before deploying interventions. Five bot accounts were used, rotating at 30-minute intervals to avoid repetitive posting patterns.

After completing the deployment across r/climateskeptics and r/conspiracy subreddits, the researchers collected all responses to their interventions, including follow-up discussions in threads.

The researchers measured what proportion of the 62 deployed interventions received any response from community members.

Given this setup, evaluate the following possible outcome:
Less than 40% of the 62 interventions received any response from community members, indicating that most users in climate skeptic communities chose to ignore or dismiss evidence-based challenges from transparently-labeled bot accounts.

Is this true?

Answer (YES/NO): NO